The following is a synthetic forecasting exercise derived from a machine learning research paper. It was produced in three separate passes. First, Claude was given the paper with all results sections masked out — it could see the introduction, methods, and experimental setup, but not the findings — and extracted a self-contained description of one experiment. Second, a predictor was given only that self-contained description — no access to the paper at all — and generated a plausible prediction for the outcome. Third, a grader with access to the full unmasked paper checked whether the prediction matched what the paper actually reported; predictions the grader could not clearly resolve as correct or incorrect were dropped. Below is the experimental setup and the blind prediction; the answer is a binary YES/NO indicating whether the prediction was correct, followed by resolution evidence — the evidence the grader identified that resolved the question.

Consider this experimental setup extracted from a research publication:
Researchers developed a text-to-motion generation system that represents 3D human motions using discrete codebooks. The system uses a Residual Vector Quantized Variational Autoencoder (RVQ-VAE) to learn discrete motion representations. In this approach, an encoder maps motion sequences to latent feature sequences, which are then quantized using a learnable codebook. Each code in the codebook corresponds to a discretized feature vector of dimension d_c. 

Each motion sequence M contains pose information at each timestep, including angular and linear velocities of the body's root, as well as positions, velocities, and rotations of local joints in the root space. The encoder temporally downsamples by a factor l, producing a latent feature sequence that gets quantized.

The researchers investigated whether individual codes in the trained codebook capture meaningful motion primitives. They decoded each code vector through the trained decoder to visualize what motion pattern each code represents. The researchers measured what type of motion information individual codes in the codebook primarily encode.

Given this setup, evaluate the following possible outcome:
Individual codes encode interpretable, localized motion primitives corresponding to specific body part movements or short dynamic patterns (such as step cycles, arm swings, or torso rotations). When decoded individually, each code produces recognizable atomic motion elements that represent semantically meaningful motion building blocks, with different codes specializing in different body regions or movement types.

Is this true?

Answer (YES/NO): NO